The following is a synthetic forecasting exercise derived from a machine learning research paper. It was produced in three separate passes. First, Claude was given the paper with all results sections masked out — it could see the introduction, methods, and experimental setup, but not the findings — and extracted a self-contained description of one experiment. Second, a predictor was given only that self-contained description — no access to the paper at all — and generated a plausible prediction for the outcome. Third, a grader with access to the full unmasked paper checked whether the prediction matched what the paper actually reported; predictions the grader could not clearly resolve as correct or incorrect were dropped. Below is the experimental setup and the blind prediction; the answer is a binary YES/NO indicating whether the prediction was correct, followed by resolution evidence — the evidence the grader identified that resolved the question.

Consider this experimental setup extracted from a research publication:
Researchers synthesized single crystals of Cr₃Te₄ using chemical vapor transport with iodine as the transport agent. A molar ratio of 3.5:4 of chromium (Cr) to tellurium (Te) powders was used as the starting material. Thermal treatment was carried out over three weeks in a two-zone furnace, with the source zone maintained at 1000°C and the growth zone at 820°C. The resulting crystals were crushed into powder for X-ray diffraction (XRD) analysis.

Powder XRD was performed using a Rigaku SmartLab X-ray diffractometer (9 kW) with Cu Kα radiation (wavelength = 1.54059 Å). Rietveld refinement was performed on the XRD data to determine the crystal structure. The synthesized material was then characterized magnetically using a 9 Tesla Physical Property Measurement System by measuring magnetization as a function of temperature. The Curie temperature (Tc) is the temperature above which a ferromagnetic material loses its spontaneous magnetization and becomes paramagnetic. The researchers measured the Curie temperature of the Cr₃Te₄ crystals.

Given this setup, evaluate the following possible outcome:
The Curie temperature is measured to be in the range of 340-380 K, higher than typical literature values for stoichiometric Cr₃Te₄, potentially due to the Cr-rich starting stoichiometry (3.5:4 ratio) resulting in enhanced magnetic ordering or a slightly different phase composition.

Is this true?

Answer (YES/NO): NO